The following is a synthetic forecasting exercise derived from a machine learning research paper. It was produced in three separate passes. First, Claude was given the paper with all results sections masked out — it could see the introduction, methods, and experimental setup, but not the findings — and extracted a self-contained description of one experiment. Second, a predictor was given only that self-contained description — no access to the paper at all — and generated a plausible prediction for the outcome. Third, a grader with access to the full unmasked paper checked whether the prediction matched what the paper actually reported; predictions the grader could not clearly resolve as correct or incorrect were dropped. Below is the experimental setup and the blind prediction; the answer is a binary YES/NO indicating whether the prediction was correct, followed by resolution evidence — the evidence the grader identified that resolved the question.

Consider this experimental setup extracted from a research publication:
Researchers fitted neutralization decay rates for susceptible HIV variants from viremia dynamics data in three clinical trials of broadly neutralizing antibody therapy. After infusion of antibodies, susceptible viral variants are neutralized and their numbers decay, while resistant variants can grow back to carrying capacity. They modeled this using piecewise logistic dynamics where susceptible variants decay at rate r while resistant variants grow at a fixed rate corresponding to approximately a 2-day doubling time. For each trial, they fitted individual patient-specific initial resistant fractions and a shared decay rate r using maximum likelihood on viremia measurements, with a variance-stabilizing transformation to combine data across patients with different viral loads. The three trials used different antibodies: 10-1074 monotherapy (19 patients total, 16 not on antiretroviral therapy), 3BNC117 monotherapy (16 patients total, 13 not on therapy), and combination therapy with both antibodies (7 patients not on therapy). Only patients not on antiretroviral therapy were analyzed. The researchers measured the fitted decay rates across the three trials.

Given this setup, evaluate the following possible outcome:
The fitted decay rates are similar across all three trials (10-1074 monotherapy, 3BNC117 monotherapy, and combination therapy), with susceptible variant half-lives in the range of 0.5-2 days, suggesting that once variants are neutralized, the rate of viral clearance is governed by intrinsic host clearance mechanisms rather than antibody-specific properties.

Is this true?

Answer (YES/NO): NO